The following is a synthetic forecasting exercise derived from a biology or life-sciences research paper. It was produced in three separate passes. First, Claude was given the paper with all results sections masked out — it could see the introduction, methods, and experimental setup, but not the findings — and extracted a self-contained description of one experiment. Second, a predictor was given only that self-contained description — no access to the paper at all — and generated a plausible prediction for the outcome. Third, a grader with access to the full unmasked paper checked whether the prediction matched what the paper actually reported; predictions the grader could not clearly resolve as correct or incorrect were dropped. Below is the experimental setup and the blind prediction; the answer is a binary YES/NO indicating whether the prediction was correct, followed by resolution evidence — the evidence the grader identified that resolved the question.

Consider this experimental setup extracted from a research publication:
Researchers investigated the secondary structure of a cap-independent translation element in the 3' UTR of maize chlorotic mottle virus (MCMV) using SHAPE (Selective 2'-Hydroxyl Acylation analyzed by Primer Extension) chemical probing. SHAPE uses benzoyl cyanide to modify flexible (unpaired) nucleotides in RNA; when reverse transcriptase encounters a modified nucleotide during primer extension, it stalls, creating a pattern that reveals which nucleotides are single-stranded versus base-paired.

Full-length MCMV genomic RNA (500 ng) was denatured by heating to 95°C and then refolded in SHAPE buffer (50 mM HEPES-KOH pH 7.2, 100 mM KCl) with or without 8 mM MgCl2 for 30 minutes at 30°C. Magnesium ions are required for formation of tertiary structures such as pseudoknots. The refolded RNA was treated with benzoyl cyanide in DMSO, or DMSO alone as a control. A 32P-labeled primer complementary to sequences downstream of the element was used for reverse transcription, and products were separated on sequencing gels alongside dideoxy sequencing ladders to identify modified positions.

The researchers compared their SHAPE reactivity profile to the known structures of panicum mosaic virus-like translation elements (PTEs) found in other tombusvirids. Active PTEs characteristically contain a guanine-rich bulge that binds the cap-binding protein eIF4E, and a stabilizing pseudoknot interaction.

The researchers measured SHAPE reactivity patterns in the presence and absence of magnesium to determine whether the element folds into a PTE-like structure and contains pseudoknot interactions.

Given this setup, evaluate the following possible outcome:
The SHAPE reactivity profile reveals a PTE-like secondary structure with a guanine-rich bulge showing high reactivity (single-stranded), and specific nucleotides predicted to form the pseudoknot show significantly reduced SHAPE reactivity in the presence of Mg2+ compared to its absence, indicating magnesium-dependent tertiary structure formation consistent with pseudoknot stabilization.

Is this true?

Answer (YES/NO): NO